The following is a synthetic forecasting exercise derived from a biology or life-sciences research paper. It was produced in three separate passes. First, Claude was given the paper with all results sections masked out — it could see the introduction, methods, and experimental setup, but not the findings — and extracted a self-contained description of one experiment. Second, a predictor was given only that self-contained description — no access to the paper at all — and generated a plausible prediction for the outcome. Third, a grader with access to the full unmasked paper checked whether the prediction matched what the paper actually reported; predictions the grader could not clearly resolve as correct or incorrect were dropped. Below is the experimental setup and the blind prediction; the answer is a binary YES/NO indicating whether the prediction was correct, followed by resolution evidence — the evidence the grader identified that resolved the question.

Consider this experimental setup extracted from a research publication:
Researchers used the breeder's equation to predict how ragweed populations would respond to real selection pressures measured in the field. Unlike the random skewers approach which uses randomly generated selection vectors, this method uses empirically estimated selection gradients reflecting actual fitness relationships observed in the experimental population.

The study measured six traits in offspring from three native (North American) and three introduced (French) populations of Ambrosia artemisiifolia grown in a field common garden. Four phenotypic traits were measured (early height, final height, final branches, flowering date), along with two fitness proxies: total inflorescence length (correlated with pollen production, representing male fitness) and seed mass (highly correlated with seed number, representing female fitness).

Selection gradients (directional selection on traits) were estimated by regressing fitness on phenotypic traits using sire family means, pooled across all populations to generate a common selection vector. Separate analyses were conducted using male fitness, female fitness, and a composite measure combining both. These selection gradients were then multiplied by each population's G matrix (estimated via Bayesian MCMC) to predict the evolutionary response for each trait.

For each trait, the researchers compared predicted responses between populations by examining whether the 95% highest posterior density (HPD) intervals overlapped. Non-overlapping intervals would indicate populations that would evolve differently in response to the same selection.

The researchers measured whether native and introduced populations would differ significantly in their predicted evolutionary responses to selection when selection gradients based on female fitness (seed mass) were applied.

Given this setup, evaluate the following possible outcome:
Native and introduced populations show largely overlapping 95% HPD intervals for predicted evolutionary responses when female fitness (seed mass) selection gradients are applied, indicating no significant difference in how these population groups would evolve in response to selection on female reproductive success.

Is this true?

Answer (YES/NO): YES